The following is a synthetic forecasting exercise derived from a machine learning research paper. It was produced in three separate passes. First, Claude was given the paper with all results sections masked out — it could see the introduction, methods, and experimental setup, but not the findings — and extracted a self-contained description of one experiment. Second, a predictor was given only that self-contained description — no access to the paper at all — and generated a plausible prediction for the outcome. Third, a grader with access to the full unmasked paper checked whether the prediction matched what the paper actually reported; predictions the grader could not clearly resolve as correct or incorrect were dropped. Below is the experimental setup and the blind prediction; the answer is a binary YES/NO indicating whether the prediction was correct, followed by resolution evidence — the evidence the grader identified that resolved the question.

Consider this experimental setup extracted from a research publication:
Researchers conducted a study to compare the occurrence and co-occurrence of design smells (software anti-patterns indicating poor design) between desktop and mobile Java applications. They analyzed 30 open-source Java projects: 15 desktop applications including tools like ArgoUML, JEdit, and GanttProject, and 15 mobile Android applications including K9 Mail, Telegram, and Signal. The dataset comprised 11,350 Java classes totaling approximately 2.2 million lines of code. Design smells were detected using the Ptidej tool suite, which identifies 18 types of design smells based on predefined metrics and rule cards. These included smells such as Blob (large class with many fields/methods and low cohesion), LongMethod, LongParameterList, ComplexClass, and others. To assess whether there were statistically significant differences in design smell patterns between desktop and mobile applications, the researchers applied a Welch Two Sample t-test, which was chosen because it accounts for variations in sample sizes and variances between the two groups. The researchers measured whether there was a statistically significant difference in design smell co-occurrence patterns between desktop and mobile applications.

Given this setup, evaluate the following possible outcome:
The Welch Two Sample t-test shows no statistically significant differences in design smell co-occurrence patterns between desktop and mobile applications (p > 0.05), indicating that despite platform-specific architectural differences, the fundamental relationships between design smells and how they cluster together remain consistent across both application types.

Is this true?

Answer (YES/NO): YES